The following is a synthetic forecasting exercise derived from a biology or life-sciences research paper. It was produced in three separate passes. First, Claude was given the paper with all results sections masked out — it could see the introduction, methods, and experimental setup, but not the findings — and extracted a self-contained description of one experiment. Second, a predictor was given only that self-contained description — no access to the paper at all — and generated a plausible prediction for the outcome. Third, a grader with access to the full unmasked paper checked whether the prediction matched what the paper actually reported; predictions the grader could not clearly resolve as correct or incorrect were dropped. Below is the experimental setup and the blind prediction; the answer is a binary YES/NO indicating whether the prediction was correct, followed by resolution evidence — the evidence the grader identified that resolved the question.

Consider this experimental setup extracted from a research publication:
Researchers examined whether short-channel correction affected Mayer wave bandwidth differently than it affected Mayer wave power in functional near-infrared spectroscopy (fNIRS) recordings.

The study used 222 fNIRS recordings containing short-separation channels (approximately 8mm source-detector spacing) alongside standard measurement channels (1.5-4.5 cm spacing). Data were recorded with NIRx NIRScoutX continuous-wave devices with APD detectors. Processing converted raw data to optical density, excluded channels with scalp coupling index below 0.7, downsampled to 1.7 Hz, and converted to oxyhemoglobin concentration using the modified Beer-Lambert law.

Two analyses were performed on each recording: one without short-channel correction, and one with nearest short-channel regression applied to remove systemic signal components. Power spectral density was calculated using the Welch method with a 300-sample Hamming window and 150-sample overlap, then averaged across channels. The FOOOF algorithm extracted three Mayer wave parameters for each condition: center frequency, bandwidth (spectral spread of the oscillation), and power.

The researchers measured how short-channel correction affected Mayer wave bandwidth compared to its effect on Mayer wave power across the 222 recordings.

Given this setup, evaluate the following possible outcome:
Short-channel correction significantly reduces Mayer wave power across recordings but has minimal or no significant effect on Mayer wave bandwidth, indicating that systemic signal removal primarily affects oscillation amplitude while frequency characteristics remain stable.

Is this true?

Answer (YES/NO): YES